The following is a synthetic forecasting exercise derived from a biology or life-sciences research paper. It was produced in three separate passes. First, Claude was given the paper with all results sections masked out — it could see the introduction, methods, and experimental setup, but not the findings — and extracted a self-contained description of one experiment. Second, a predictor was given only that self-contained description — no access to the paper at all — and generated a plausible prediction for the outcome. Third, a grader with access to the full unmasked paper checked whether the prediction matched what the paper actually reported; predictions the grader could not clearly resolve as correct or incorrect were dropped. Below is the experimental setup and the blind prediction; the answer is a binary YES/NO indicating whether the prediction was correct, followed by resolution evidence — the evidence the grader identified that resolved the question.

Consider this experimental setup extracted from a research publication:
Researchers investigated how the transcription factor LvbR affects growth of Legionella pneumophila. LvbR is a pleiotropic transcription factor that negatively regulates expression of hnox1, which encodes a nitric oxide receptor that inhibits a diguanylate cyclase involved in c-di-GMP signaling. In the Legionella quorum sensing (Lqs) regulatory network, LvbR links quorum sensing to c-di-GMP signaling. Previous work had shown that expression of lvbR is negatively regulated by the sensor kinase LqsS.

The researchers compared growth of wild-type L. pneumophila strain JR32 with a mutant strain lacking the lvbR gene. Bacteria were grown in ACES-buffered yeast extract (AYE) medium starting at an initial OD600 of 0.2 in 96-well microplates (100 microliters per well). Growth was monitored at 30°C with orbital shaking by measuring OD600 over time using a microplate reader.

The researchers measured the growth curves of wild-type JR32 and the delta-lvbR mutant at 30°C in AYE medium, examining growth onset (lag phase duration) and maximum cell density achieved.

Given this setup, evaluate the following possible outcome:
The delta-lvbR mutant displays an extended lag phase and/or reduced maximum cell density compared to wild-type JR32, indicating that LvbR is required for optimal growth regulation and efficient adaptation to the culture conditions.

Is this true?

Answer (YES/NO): NO